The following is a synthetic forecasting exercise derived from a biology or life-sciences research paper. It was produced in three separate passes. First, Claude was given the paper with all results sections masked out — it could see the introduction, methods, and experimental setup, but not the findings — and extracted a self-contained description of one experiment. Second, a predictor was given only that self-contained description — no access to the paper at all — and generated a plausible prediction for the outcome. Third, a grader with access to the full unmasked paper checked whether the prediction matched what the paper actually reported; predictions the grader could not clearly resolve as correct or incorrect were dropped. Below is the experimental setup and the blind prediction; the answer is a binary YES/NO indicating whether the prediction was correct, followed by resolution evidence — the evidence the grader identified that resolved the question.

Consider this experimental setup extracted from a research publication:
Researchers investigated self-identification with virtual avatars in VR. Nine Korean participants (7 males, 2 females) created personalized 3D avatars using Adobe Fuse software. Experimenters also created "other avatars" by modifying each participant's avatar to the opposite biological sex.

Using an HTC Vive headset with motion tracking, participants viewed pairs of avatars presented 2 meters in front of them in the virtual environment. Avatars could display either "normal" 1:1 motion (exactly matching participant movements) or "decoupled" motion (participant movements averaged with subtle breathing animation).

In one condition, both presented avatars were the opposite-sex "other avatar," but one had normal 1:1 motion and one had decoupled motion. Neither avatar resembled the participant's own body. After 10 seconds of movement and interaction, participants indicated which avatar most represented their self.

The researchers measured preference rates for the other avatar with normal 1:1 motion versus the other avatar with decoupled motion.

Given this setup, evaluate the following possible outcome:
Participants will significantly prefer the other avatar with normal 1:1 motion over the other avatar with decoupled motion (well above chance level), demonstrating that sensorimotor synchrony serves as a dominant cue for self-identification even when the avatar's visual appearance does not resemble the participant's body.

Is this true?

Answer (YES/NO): NO